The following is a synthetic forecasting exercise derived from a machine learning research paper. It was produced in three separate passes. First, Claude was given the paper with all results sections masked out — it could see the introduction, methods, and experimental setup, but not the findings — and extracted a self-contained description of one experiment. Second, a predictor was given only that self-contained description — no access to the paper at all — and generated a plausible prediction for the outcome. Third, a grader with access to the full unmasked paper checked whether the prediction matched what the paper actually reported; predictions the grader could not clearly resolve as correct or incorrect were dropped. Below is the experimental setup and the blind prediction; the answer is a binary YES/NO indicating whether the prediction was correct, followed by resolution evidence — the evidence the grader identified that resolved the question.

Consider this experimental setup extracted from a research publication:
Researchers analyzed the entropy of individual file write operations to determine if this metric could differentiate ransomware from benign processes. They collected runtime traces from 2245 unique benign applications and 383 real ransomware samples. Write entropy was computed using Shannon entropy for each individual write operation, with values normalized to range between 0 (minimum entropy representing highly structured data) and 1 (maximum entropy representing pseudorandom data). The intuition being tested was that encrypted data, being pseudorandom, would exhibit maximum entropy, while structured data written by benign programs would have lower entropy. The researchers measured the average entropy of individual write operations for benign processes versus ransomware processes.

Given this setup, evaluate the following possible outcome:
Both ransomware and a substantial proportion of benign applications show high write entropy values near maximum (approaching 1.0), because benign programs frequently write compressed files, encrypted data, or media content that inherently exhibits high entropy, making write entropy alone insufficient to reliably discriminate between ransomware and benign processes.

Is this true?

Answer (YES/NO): NO